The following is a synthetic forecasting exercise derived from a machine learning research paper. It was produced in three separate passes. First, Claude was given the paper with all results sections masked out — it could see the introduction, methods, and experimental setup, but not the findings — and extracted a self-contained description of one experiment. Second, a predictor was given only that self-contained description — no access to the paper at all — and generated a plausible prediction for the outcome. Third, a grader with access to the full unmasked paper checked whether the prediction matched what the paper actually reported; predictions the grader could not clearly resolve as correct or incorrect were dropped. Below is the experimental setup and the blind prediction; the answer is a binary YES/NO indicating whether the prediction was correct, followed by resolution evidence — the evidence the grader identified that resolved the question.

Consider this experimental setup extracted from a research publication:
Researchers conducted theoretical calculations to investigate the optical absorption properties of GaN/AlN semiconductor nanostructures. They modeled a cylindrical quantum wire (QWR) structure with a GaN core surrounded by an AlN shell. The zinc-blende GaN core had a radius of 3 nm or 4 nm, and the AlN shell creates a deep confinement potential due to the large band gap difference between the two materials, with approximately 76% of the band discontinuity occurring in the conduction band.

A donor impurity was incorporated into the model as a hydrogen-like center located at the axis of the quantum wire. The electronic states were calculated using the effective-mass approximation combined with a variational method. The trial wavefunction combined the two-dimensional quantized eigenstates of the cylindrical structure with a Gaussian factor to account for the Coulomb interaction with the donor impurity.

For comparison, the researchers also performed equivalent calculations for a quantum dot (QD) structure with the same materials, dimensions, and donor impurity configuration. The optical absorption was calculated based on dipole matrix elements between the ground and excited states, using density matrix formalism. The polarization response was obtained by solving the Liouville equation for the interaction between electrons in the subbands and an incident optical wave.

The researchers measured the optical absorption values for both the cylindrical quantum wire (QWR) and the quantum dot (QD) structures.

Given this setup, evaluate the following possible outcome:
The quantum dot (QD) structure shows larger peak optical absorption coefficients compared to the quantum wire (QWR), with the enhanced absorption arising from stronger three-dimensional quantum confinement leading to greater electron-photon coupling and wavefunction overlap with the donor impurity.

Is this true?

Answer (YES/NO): YES